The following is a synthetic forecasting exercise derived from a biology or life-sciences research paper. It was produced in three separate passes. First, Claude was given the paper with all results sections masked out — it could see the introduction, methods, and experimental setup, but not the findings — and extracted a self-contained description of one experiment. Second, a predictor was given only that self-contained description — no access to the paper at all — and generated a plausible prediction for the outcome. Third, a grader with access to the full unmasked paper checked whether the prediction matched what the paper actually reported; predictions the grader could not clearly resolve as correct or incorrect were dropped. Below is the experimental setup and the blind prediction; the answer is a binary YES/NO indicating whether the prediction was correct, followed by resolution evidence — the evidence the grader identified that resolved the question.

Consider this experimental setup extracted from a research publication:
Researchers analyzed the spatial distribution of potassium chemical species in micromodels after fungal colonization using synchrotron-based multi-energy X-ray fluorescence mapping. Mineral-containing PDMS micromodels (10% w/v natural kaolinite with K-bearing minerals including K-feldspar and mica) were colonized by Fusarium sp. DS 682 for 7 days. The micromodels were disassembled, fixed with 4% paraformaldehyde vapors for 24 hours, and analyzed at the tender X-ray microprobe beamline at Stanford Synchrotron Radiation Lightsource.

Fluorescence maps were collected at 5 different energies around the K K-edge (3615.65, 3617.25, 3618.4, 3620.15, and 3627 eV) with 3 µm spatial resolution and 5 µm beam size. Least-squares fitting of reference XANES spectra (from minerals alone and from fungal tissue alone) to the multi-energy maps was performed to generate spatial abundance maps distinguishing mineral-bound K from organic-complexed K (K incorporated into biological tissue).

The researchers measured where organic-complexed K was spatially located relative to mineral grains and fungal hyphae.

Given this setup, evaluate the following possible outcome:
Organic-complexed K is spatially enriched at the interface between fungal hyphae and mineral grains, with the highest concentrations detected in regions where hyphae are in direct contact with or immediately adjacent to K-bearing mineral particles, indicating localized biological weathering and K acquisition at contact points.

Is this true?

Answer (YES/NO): NO